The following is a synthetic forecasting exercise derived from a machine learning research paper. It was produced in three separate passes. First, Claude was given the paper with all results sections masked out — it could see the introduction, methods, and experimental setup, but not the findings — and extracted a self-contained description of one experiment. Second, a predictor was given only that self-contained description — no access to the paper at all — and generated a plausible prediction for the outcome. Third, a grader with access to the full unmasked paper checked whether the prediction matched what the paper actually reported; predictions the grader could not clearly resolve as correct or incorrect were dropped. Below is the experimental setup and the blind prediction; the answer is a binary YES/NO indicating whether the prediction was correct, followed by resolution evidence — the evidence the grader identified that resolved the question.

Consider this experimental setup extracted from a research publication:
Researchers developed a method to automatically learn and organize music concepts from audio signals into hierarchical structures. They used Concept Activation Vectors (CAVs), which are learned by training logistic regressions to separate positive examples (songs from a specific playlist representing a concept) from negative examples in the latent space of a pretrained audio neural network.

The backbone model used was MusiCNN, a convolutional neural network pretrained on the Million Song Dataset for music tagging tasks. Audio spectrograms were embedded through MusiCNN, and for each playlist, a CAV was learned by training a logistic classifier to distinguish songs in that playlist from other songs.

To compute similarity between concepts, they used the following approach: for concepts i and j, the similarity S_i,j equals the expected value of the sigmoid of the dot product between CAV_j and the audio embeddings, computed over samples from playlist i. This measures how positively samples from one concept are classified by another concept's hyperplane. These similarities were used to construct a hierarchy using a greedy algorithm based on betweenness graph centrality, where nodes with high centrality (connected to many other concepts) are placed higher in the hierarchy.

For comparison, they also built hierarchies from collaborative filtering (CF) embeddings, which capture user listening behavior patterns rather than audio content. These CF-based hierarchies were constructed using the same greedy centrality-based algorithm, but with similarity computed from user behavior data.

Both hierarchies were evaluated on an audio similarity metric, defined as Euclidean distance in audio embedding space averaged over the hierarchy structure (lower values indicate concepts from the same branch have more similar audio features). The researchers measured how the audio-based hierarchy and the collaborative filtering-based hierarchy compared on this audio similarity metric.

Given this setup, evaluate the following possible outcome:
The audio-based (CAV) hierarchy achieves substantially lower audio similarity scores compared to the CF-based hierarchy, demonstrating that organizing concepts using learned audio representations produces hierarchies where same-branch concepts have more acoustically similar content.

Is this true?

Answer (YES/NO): NO